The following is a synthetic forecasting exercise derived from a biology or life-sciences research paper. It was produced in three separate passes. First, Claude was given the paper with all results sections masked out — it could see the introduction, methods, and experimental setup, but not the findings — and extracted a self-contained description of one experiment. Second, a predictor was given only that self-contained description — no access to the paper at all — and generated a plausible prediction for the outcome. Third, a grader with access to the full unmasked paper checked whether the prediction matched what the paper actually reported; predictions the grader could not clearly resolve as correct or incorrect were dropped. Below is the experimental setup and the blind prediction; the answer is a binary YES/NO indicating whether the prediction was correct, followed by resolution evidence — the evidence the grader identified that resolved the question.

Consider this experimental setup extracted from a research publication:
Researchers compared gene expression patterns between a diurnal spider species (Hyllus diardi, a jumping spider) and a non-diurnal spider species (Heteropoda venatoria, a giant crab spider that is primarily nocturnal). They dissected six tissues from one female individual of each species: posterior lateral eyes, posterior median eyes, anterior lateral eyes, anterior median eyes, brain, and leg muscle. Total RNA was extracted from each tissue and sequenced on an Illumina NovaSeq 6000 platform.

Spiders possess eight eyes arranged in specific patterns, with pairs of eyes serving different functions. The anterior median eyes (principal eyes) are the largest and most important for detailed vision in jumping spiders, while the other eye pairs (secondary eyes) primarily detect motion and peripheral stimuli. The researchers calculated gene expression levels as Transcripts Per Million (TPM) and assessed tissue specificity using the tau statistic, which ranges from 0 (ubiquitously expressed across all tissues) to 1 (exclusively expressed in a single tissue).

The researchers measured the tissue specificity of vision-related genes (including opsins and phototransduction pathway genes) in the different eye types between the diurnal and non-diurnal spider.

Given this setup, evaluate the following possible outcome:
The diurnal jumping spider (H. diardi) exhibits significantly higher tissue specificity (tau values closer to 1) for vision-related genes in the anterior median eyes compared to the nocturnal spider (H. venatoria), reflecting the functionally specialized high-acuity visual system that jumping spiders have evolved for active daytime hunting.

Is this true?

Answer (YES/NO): NO